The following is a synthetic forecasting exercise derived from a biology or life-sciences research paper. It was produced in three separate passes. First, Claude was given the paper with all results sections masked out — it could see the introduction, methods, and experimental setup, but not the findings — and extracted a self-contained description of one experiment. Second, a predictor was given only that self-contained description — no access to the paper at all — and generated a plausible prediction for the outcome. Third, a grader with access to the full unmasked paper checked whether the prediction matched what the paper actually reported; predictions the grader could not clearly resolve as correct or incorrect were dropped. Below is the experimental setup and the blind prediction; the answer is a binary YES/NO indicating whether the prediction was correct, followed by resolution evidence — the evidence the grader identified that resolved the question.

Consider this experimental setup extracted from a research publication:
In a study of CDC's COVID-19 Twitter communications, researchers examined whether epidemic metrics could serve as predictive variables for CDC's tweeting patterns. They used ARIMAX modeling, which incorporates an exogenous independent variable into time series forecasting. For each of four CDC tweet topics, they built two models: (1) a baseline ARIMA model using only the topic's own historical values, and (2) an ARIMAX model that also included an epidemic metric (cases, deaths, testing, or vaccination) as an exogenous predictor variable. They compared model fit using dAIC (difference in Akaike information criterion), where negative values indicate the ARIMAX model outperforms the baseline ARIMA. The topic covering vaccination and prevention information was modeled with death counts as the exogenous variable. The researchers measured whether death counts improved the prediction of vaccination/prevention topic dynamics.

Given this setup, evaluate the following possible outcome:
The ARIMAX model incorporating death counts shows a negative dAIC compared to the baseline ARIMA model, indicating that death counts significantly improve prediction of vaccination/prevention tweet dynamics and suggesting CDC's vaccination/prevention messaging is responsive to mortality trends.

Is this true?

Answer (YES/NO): NO